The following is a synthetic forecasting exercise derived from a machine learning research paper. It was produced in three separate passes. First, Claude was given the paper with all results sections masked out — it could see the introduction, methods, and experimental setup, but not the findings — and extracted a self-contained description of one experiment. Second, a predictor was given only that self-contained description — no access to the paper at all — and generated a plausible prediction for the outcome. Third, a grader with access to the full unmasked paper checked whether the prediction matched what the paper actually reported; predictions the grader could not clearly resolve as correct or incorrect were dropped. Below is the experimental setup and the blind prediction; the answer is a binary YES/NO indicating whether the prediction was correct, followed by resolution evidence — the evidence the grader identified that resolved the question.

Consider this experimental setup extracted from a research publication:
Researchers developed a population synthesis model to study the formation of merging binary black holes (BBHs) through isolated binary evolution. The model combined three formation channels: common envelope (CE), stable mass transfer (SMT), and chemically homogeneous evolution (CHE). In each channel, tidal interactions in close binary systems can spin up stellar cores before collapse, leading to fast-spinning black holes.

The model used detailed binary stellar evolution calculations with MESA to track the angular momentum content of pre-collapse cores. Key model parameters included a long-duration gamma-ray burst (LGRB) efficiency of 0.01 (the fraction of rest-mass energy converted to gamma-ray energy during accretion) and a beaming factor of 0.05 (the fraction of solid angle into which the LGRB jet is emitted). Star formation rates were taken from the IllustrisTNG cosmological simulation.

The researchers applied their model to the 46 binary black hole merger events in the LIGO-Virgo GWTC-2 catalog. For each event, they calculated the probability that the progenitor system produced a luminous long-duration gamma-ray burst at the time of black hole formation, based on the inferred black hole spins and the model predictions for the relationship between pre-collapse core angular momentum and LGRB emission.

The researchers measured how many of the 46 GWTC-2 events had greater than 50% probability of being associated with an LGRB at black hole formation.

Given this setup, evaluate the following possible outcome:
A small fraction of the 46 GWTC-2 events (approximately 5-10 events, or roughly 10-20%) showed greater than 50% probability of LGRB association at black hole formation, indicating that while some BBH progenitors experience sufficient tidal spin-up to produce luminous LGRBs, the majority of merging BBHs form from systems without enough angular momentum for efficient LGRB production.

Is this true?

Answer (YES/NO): NO